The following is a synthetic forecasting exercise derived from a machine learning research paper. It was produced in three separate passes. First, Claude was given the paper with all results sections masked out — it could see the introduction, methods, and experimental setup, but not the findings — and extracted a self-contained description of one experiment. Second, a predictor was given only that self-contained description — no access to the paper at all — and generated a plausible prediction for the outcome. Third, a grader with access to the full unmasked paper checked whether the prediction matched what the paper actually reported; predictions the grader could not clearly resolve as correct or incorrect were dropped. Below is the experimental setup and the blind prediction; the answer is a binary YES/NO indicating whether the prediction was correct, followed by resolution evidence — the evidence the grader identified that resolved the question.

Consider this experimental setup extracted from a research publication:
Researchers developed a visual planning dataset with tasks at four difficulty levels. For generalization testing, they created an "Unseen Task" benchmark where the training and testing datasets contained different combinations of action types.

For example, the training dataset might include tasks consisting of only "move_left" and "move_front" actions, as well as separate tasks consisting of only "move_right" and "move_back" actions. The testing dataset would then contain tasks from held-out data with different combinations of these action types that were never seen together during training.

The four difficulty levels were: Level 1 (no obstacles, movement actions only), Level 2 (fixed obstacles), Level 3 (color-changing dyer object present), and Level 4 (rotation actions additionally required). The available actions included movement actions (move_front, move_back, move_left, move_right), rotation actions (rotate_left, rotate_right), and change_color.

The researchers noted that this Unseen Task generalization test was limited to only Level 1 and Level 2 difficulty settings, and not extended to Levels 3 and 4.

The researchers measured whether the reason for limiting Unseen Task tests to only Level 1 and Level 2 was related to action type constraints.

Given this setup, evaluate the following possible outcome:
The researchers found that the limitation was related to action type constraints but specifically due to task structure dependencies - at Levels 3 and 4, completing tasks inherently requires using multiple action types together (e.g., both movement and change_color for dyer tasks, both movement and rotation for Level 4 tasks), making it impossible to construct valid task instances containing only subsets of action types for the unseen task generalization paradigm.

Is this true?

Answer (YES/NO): YES